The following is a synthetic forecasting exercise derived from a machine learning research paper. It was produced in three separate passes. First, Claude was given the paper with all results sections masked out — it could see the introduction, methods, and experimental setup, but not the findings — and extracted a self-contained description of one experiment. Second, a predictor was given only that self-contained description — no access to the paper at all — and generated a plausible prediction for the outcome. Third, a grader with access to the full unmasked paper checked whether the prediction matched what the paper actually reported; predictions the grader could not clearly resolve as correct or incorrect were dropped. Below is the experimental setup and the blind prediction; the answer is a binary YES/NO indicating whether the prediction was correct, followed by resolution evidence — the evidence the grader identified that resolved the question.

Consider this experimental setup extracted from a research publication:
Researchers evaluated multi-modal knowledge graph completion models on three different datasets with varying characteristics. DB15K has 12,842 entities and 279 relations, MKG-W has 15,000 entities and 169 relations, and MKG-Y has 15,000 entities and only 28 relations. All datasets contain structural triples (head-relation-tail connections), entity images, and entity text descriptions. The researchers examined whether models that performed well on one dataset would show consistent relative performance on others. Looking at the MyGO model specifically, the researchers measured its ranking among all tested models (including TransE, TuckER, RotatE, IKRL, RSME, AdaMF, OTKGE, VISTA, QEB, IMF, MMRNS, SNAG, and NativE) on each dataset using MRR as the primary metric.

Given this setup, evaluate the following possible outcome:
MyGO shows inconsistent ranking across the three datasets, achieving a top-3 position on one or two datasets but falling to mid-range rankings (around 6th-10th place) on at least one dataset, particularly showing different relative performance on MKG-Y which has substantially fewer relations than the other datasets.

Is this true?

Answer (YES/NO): NO